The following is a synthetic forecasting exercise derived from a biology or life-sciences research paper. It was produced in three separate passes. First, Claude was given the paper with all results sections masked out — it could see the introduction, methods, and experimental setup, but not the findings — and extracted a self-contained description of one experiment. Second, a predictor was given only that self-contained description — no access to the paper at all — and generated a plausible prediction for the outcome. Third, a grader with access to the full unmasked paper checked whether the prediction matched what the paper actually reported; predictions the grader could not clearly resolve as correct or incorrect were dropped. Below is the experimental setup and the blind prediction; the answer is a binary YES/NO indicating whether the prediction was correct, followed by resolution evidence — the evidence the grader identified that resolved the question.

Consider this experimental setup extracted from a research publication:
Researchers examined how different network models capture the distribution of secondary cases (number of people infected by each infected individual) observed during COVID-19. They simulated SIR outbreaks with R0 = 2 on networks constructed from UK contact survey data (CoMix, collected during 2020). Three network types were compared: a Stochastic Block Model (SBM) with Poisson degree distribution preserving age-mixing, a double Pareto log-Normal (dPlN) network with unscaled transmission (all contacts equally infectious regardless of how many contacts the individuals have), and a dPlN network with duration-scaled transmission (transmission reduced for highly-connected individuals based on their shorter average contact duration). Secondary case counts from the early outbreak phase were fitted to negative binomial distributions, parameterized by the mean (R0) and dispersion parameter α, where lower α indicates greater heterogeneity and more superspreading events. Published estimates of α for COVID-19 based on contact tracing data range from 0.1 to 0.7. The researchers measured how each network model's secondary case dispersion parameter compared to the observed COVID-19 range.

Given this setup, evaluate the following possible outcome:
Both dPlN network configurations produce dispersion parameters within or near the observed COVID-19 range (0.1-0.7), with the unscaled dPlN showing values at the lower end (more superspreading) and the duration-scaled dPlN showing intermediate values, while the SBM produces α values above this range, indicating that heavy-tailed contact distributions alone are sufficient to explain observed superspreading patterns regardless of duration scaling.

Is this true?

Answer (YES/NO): NO